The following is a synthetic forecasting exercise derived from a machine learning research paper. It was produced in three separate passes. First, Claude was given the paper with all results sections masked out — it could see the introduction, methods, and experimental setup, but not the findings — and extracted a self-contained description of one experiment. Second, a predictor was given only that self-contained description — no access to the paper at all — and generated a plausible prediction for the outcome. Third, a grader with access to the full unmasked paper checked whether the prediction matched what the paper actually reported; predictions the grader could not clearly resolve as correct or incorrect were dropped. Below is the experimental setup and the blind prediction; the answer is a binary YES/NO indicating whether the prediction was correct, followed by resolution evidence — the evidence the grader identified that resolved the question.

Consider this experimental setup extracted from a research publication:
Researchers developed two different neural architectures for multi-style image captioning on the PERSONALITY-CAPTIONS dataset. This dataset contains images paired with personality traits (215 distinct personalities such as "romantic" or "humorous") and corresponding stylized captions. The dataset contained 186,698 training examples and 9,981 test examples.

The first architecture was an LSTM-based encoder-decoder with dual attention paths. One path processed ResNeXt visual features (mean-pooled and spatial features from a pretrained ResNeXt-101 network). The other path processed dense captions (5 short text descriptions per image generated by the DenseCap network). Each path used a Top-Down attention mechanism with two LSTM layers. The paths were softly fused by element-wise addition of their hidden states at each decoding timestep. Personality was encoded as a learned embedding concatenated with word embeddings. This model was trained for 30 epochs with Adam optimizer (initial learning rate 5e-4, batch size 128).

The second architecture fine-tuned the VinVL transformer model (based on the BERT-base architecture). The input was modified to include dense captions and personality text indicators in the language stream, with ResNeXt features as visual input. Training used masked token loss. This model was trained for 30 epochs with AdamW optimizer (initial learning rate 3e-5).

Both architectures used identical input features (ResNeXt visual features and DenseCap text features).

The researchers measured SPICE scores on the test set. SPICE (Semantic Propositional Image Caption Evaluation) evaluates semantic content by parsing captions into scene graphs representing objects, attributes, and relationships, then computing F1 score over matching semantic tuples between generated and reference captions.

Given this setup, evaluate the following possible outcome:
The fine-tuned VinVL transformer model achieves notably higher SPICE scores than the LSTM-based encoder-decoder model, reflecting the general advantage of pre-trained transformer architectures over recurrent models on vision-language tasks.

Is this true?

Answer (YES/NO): NO